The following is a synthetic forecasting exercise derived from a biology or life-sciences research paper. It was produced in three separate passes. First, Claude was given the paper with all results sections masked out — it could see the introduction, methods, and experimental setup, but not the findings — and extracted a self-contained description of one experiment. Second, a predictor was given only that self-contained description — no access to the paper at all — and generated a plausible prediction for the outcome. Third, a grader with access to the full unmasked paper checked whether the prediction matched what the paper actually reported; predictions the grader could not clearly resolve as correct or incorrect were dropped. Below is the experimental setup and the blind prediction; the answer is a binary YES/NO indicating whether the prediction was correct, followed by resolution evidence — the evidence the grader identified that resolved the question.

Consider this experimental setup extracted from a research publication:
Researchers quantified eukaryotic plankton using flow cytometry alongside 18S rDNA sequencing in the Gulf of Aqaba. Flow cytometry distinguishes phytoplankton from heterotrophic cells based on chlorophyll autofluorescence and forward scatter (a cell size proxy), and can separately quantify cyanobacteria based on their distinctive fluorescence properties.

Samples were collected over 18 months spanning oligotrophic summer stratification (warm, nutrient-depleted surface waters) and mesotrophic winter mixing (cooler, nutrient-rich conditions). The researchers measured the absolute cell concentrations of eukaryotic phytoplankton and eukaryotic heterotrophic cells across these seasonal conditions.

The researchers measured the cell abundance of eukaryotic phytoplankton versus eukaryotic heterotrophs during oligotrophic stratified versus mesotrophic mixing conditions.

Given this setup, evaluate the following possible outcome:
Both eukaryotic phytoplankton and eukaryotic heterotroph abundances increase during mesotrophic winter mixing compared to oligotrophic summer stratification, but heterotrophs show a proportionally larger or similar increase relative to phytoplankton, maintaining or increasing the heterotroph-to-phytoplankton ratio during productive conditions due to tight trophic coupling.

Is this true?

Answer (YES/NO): NO